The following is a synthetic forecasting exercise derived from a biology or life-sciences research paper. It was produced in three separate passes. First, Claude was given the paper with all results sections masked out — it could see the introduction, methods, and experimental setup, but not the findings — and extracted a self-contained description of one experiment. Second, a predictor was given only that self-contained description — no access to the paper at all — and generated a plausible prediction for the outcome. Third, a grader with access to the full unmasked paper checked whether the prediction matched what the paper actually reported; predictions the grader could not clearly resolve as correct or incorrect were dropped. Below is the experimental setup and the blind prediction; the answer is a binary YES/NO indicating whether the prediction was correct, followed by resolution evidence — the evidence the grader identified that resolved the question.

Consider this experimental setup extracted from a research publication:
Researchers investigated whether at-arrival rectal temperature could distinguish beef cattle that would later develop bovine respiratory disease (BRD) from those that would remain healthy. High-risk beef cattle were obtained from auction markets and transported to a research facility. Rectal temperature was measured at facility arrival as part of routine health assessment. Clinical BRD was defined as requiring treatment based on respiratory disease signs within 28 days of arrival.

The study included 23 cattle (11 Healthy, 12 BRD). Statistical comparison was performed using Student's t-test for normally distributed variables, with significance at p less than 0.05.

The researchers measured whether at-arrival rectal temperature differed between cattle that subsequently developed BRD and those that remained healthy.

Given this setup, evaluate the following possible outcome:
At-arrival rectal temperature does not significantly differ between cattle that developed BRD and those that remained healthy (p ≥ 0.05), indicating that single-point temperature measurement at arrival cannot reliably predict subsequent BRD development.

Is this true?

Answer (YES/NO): YES